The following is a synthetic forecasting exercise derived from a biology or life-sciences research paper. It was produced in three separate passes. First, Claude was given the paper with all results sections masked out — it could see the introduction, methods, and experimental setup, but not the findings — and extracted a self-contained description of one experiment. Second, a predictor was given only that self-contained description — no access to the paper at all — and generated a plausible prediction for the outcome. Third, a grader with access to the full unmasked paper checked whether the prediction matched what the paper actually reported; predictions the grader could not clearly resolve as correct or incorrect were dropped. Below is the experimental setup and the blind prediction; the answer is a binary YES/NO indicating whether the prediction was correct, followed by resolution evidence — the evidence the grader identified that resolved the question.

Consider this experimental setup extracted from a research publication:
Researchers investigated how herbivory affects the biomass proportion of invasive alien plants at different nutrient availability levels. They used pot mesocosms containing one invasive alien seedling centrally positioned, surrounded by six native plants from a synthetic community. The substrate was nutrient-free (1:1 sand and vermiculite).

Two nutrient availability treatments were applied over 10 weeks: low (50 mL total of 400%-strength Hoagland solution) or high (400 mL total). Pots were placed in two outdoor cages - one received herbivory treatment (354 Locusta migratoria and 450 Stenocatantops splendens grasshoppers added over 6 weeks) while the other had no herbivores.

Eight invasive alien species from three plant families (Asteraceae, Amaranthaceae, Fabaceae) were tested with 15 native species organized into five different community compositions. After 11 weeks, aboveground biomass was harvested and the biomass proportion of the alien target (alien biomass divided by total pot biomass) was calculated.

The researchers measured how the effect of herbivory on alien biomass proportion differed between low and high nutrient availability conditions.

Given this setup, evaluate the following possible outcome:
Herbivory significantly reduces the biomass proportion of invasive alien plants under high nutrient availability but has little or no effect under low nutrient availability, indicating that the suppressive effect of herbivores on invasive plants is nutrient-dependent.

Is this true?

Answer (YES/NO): NO